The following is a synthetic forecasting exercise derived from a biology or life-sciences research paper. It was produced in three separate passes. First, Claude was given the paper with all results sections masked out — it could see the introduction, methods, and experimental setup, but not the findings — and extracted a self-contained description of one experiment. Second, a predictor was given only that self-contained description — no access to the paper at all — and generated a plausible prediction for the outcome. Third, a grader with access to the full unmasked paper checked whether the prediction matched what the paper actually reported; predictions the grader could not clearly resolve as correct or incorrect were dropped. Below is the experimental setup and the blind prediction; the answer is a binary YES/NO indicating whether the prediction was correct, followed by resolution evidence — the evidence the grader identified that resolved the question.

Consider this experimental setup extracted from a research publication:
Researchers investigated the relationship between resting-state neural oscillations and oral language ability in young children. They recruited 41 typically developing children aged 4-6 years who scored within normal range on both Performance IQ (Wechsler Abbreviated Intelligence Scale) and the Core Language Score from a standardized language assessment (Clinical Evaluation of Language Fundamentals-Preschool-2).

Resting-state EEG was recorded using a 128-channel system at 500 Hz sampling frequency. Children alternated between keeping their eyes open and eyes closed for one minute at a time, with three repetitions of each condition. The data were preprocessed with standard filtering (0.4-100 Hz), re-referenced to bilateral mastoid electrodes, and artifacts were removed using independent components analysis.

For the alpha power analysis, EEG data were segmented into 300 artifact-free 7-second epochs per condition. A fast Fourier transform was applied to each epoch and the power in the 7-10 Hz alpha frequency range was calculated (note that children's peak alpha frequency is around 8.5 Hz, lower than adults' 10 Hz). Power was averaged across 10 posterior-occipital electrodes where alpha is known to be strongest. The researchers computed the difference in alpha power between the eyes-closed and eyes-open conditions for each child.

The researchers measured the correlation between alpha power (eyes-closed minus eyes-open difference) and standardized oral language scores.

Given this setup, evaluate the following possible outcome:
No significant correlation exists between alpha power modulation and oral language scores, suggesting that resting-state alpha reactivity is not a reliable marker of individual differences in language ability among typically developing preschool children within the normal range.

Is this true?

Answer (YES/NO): NO